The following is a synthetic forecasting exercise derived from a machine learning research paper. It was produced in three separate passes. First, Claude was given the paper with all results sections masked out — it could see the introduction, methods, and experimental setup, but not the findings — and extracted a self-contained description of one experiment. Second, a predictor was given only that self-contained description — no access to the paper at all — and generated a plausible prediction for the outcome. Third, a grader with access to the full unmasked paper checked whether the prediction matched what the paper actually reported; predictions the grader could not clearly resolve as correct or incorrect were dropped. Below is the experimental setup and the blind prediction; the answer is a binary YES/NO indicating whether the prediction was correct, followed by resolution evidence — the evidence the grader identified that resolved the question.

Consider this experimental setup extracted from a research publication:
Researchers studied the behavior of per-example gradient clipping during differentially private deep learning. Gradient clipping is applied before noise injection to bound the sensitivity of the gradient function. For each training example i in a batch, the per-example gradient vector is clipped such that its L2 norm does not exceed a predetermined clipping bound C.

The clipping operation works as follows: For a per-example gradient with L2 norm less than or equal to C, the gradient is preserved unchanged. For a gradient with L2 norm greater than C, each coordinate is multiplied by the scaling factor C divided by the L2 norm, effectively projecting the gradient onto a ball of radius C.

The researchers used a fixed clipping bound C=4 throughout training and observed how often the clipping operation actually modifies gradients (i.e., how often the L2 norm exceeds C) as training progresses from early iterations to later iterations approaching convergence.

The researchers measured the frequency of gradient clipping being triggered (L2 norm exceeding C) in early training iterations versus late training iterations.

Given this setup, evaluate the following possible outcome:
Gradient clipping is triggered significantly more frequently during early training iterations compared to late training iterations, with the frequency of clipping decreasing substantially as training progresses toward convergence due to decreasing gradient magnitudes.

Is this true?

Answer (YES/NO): YES